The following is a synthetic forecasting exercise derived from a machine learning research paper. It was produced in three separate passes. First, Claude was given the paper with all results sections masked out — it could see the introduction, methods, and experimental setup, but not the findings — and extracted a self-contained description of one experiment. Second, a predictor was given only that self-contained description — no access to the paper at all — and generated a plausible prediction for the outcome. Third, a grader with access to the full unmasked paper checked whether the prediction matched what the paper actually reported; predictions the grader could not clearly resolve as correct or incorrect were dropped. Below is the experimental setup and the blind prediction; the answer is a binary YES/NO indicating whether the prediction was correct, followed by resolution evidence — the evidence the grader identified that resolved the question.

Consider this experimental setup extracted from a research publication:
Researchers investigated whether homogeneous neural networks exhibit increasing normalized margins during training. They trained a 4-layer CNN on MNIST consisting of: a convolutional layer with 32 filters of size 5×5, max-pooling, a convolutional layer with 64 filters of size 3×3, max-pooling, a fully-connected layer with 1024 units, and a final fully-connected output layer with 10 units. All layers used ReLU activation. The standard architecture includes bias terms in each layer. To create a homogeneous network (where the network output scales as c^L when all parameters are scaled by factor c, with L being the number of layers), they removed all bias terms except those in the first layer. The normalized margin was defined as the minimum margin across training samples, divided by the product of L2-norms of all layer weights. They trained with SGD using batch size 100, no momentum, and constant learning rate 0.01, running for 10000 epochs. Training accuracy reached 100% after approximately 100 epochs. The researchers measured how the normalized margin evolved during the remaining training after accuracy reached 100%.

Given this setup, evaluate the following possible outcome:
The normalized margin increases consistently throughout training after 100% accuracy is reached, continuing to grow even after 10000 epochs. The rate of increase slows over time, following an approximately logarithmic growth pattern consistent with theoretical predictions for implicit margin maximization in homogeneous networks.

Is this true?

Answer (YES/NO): NO